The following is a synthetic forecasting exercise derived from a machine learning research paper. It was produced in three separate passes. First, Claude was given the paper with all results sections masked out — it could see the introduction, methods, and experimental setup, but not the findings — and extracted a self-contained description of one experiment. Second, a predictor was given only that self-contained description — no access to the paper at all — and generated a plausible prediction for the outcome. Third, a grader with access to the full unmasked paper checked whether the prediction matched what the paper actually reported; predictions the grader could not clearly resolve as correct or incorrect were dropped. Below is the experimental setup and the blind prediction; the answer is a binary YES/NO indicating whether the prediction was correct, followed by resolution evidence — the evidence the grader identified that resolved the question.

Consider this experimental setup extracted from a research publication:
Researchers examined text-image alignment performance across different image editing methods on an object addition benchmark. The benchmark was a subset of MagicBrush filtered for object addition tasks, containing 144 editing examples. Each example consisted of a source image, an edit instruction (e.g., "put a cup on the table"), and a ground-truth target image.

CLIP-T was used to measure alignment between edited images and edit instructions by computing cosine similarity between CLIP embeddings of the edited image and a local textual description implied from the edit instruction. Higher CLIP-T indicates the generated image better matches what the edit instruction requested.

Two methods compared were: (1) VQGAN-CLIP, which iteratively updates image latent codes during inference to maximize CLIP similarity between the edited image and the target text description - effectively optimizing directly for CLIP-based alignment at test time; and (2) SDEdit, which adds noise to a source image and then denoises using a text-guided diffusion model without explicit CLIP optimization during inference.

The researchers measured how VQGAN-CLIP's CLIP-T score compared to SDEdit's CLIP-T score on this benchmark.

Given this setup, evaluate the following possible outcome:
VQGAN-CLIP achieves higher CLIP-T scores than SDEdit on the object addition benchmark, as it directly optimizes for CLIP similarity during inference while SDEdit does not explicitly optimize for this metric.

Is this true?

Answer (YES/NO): YES